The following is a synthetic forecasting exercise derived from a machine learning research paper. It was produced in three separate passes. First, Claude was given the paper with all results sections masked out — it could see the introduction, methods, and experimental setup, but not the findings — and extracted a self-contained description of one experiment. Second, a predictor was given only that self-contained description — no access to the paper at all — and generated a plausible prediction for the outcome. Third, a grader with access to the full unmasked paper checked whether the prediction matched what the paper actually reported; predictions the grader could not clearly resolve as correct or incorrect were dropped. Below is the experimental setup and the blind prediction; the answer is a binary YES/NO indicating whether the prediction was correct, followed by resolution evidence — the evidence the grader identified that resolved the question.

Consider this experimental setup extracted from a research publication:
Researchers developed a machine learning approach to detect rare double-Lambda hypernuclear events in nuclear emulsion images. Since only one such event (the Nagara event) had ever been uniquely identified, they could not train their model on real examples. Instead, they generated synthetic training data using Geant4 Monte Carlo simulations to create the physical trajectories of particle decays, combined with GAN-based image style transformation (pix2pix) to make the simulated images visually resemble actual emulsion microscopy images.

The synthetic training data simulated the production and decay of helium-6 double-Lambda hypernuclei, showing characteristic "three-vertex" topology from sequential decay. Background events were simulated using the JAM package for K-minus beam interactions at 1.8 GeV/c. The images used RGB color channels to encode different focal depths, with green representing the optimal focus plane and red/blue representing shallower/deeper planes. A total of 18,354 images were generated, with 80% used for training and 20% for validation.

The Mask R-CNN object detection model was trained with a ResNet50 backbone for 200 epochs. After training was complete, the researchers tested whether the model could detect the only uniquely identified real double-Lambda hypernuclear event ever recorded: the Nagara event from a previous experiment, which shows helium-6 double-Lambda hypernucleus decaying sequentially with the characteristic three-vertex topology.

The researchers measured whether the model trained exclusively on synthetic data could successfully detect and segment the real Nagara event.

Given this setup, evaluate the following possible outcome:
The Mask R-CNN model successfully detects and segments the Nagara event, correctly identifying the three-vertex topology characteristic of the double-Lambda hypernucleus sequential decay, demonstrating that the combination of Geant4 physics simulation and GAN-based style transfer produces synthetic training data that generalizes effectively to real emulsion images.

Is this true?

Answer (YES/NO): YES